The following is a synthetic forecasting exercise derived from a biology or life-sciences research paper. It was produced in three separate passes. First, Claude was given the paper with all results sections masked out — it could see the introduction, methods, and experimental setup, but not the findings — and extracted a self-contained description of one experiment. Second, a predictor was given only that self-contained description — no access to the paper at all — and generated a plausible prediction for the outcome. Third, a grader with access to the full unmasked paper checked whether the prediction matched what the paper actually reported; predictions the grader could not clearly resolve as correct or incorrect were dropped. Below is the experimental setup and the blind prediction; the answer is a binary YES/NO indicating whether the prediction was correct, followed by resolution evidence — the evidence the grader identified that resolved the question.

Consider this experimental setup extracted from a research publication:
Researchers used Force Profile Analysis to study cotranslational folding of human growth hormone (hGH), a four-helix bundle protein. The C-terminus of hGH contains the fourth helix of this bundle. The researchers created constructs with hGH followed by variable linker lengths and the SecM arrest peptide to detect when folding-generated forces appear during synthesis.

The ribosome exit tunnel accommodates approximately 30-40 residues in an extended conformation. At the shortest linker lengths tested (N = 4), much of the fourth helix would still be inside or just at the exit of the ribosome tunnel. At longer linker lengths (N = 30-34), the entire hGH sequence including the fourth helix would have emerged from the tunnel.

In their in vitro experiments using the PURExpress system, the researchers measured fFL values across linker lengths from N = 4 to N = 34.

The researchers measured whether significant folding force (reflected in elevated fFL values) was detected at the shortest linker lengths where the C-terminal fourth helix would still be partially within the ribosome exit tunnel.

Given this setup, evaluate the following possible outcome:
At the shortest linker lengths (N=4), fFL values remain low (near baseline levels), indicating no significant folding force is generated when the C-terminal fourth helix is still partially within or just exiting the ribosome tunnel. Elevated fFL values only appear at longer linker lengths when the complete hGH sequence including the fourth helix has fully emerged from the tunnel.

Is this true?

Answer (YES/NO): NO